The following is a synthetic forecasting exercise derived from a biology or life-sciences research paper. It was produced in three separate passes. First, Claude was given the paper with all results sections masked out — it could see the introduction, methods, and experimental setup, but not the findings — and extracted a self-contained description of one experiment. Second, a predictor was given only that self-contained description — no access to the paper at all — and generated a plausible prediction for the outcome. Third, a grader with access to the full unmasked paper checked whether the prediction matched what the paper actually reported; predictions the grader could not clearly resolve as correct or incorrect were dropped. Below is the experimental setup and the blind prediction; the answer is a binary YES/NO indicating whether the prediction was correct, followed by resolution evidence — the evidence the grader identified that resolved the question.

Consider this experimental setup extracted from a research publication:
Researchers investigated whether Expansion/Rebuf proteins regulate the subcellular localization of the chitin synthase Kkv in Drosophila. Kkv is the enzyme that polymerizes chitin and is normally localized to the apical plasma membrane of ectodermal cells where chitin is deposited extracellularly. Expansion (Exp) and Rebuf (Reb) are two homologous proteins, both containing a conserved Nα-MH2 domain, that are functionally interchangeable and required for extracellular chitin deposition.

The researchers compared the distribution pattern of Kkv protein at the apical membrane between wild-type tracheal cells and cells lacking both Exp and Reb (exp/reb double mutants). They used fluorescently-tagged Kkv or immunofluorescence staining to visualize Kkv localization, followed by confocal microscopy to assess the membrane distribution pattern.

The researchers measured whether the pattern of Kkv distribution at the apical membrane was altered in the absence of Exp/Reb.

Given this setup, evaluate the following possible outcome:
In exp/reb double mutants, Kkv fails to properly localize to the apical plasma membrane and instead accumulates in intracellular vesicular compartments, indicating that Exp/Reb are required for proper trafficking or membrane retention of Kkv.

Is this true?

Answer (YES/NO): NO